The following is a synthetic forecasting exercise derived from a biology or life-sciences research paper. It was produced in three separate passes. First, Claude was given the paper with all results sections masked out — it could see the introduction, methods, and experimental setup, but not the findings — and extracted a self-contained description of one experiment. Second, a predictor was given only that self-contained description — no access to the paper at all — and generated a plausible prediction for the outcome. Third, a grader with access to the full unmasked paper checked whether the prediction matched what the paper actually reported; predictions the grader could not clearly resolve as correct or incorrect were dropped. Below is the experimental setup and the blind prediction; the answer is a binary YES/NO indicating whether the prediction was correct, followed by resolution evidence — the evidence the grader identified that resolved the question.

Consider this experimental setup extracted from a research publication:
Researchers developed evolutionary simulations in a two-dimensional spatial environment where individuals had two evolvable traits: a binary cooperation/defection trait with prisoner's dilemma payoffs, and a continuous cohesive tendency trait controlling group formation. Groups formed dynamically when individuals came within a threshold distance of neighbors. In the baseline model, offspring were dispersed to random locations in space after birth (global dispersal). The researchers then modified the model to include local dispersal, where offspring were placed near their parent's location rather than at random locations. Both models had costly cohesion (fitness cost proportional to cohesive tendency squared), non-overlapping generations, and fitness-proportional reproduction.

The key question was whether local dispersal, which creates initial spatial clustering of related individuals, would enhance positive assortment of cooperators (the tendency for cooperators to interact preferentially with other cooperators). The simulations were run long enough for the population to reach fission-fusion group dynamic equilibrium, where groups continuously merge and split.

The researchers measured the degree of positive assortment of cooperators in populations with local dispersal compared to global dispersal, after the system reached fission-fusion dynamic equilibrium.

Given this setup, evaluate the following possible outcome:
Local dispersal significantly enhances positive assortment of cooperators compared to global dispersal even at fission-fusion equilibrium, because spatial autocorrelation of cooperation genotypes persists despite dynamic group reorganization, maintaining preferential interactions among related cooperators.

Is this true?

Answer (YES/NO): NO